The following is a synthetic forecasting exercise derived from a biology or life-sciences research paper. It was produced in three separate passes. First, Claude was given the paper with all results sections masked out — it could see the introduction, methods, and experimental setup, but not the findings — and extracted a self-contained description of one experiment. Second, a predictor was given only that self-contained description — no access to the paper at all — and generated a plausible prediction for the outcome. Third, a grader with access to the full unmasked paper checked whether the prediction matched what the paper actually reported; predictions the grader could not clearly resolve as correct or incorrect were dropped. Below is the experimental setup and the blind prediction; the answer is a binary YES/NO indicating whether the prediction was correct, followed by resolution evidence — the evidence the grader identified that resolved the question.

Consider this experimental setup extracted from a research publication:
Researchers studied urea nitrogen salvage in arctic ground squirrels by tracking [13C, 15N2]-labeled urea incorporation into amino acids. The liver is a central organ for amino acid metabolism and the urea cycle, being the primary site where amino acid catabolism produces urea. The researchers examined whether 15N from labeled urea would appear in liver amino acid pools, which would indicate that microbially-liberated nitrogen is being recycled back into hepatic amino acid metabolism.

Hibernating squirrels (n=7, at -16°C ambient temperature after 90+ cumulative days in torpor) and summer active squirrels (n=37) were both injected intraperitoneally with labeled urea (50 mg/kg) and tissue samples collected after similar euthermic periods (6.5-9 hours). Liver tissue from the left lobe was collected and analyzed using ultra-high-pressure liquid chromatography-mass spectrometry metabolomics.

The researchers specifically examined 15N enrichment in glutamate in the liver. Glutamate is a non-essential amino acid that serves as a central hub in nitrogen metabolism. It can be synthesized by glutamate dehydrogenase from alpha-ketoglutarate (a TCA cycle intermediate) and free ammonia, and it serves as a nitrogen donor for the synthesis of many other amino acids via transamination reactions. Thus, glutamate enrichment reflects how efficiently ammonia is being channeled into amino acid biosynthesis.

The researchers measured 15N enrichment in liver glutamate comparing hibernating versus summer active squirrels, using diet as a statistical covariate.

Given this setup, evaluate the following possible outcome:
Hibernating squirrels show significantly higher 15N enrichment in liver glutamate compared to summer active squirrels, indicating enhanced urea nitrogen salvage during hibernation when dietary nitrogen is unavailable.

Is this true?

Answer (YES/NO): YES